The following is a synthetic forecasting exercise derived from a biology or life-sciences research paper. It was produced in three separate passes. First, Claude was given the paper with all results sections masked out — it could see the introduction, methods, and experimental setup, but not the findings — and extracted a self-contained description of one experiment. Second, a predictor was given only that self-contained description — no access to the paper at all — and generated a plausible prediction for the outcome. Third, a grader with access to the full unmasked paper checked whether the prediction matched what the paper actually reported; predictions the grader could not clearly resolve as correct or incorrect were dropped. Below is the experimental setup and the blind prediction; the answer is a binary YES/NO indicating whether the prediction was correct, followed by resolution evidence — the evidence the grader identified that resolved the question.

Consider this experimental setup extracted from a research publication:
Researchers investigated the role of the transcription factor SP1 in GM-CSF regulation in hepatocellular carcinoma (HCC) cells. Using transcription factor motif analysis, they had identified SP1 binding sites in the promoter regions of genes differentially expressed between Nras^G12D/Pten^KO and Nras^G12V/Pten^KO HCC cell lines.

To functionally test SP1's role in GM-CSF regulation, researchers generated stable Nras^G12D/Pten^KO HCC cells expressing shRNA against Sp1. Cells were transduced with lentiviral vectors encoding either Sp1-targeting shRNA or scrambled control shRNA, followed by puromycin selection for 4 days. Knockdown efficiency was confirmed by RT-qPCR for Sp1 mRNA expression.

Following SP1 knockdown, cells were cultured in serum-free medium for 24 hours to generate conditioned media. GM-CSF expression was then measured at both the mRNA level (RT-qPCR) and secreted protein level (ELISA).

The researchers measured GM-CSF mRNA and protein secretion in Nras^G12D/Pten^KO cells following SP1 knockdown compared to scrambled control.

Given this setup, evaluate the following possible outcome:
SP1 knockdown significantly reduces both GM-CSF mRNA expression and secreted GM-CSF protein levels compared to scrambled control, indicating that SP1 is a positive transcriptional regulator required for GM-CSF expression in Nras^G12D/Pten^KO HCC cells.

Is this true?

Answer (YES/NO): YES